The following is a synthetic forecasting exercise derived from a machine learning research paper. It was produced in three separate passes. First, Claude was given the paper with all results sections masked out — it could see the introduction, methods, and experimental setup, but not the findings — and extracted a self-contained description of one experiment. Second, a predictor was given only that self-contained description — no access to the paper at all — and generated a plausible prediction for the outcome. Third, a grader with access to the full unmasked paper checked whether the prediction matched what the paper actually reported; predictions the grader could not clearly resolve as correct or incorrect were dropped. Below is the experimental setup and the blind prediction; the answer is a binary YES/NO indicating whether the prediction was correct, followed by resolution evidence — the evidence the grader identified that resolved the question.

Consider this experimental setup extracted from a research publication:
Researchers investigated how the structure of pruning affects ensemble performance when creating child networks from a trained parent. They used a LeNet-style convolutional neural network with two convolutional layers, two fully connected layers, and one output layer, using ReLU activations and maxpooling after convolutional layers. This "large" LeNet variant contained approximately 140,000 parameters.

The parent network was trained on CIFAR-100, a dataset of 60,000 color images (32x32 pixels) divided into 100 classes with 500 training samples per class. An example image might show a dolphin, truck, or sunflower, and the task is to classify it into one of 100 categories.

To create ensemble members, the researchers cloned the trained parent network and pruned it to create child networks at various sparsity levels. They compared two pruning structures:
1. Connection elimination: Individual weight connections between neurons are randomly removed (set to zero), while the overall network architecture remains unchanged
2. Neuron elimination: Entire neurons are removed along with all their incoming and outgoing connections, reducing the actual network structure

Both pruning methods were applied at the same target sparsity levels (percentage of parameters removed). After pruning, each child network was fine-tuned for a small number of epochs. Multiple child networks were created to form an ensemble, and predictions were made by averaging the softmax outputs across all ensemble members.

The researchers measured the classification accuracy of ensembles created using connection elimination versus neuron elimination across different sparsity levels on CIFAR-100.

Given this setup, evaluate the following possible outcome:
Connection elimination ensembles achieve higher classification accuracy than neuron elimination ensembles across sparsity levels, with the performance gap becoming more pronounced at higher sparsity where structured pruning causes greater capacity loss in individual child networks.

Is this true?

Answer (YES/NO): NO